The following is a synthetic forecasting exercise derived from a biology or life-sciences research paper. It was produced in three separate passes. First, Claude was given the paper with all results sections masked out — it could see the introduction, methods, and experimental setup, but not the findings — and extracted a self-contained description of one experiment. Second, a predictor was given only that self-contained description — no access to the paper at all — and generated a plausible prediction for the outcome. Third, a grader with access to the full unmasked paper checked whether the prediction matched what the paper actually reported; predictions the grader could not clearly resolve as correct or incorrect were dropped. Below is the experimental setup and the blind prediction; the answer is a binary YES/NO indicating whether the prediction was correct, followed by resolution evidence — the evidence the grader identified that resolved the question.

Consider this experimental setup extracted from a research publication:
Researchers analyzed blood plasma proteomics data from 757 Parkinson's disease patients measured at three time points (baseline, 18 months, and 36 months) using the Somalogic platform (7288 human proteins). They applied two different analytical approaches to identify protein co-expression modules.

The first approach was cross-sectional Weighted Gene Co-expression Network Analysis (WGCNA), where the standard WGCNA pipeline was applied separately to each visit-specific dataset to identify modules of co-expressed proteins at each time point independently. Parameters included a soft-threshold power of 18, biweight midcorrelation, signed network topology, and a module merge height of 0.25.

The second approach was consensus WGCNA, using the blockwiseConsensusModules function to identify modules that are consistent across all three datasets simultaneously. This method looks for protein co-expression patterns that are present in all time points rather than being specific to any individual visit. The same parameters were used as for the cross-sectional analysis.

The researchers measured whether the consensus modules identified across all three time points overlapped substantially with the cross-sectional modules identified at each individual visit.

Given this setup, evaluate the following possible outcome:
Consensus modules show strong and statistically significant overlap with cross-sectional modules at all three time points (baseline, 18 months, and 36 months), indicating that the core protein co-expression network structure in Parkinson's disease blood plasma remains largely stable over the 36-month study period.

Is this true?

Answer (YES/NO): YES